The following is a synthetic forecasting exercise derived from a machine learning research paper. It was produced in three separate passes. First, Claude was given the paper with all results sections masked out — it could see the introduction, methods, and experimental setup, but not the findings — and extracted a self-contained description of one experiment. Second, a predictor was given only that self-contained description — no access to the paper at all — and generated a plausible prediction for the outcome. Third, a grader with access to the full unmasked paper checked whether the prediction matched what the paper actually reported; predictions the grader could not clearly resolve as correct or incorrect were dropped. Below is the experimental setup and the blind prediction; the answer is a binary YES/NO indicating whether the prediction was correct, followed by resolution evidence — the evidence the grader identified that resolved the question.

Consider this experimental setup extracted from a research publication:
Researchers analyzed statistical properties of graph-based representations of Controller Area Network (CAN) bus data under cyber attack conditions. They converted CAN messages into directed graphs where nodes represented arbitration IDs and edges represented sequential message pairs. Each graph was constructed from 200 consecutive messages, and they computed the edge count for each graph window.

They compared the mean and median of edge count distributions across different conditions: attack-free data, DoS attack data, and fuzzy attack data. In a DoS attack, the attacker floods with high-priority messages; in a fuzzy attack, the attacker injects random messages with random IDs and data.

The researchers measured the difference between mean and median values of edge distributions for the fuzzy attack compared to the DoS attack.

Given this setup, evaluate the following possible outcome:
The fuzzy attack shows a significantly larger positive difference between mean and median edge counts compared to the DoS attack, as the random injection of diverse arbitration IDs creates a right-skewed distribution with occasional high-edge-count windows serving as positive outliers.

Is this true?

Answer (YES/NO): YES